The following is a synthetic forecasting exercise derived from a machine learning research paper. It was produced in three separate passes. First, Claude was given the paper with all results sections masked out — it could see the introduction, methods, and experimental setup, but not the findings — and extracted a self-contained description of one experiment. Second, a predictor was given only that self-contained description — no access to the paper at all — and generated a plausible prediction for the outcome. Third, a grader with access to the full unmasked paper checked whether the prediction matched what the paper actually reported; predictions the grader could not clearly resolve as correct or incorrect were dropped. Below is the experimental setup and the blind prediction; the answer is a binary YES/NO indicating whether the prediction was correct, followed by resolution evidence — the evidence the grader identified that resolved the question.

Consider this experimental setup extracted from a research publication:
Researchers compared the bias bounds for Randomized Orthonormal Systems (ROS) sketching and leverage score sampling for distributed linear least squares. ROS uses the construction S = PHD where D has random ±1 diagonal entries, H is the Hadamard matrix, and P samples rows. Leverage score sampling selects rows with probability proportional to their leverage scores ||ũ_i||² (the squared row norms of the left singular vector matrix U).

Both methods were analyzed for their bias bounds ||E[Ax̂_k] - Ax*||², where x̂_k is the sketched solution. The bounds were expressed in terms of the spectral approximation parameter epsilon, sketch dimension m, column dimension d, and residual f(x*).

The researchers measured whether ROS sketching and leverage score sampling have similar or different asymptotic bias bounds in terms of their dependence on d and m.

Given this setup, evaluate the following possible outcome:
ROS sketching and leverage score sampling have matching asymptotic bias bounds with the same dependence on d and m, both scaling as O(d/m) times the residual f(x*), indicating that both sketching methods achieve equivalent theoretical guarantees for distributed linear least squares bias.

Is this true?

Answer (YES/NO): YES